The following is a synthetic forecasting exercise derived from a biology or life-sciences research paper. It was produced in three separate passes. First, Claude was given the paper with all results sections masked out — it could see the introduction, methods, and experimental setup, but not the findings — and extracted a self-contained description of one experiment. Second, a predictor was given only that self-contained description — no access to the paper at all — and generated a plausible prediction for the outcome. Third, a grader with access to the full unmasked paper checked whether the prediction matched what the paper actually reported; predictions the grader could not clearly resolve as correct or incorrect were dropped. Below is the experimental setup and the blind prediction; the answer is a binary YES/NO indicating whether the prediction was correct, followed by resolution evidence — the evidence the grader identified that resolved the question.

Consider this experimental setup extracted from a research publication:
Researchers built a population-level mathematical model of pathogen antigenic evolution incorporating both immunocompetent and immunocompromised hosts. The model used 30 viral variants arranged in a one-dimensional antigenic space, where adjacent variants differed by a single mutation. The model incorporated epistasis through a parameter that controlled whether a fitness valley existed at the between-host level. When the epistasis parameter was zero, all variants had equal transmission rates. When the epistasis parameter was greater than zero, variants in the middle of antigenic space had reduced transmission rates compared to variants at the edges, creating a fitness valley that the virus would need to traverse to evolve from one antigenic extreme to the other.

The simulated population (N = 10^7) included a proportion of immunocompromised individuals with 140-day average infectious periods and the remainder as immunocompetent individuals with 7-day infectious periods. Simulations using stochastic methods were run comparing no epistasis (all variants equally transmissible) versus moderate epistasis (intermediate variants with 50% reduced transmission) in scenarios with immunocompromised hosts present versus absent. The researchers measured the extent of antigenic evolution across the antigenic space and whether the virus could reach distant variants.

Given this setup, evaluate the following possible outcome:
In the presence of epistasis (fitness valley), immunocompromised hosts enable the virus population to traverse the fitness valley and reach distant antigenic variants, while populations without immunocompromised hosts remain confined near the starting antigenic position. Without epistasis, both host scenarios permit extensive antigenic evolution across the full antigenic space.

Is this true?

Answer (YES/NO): YES